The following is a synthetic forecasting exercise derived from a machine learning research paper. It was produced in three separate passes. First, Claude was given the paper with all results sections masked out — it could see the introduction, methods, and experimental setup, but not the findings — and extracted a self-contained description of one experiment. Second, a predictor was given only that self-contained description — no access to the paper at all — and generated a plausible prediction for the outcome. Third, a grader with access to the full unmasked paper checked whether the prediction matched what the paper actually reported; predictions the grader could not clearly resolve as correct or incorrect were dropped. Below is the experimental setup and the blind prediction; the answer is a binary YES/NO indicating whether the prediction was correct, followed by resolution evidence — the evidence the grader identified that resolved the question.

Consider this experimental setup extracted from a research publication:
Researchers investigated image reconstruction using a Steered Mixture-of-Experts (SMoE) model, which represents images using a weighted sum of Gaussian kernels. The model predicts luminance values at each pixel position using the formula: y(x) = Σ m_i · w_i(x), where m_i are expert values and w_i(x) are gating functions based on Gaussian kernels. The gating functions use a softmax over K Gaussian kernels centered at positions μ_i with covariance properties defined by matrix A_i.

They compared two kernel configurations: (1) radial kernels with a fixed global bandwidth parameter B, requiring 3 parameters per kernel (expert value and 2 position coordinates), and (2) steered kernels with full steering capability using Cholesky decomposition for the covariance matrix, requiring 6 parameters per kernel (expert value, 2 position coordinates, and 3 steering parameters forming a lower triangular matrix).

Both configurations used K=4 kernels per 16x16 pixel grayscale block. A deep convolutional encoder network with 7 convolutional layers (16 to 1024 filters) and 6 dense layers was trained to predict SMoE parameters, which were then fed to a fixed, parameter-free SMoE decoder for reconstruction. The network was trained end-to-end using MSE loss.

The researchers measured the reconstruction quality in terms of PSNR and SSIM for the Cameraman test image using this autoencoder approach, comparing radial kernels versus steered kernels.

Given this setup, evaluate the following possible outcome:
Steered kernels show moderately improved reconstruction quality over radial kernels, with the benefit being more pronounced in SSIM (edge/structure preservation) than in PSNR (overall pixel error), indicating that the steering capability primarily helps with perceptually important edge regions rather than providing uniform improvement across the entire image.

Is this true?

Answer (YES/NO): NO